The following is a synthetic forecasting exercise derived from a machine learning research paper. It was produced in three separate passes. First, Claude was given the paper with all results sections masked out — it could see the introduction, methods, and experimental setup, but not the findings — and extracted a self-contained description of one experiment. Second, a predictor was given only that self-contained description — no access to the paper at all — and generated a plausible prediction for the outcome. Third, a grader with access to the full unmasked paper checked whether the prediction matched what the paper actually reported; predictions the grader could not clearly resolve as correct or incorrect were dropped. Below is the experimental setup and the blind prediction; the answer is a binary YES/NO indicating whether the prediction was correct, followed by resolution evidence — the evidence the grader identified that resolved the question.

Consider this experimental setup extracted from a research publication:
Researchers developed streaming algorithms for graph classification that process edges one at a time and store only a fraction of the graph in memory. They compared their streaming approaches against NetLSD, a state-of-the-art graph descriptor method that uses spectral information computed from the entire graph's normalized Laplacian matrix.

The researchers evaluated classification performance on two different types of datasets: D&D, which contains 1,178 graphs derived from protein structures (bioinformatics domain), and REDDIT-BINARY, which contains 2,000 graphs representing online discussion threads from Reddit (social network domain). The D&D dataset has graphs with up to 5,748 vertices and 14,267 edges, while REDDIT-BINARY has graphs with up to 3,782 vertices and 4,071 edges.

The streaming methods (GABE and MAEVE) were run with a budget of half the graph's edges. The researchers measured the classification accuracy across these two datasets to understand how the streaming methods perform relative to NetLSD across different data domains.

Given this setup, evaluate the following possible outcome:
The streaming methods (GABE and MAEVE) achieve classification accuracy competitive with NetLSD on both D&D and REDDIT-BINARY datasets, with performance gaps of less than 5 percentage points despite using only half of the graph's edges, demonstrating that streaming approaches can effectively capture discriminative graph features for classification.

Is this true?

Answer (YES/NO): NO